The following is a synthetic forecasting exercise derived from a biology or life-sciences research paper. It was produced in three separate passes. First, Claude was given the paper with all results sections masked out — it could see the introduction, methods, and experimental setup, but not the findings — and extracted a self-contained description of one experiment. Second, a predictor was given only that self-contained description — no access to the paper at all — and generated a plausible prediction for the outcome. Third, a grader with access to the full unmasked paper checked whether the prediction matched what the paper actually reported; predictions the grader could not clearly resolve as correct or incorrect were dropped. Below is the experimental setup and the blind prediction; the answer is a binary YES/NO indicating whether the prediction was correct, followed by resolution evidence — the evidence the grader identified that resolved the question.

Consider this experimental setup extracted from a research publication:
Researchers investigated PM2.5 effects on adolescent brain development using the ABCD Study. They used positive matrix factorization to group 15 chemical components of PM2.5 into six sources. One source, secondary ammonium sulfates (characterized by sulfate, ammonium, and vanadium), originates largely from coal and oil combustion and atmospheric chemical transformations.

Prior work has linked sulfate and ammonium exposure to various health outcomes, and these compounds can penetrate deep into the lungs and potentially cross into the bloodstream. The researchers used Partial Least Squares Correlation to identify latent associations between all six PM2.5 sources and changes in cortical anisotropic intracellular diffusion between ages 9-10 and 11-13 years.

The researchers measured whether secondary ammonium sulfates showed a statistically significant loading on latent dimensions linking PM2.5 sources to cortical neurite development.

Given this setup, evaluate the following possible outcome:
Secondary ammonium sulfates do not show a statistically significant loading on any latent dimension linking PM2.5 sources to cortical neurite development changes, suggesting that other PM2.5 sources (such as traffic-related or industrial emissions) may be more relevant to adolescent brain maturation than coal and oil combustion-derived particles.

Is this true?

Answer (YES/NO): NO